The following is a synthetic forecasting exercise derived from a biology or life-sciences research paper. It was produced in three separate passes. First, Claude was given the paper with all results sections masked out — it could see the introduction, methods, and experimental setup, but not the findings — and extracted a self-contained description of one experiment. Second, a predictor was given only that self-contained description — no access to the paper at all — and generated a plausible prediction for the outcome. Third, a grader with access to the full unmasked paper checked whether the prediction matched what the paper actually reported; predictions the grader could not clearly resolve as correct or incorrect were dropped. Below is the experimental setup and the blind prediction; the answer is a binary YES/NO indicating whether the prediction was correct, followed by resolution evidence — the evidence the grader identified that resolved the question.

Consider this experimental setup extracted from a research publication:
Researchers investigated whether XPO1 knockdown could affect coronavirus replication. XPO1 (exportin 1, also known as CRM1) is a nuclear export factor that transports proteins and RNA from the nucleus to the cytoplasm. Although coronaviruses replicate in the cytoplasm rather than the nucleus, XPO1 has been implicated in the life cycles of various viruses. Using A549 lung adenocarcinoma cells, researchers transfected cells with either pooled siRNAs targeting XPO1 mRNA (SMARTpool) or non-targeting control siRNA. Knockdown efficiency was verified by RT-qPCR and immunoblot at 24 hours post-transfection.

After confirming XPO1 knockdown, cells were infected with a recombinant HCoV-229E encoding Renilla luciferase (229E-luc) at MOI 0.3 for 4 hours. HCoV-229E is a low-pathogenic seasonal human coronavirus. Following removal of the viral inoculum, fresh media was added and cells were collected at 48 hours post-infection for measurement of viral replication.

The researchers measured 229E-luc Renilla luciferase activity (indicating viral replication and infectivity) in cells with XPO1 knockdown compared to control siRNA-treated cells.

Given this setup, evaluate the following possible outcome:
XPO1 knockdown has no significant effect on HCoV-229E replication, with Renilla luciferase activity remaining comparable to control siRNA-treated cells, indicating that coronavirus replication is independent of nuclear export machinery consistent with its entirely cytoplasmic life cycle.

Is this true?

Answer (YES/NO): NO